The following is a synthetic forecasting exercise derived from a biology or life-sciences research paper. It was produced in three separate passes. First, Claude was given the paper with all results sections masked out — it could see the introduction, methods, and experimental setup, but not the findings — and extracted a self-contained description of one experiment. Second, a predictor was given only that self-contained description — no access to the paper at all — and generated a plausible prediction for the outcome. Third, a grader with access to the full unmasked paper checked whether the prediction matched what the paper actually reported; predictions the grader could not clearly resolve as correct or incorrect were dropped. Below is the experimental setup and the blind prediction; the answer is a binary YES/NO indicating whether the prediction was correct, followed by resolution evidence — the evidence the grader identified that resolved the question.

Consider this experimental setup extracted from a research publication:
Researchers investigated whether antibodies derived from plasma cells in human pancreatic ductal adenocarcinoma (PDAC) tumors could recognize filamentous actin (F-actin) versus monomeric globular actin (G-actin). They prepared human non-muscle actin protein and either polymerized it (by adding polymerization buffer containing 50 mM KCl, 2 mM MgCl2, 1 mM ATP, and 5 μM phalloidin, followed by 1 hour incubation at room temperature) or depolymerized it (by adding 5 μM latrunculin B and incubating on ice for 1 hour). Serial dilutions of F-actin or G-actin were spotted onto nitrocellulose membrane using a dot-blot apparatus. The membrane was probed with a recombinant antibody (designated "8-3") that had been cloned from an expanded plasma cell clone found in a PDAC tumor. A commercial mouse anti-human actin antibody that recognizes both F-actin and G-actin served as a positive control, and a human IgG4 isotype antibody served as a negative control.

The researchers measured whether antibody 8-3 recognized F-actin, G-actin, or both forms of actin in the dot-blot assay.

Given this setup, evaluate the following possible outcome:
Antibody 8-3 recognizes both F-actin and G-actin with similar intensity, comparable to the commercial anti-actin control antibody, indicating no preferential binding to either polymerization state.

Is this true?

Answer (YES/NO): NO